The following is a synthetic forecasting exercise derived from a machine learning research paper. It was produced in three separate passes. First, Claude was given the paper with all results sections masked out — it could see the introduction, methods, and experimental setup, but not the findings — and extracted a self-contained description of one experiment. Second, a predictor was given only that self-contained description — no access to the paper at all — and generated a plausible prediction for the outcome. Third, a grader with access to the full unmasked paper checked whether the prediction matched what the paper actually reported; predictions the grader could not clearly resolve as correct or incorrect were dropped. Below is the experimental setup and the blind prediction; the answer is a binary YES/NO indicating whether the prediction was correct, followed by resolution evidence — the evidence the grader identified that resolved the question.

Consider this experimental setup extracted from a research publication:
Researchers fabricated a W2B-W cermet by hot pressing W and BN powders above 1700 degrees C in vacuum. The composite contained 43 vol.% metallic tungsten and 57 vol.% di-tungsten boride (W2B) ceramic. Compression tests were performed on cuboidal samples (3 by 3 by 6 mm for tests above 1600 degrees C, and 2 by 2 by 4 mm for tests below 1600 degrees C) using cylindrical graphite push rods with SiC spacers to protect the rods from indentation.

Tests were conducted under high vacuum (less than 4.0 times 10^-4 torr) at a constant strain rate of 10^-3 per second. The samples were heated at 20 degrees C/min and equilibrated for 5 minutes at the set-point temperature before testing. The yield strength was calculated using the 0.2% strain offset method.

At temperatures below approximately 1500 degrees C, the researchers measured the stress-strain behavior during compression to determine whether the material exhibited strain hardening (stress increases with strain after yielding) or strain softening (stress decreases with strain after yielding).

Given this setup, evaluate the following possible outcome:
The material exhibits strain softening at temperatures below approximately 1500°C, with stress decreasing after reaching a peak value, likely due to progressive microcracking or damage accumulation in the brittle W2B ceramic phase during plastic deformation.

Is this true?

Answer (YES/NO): NO